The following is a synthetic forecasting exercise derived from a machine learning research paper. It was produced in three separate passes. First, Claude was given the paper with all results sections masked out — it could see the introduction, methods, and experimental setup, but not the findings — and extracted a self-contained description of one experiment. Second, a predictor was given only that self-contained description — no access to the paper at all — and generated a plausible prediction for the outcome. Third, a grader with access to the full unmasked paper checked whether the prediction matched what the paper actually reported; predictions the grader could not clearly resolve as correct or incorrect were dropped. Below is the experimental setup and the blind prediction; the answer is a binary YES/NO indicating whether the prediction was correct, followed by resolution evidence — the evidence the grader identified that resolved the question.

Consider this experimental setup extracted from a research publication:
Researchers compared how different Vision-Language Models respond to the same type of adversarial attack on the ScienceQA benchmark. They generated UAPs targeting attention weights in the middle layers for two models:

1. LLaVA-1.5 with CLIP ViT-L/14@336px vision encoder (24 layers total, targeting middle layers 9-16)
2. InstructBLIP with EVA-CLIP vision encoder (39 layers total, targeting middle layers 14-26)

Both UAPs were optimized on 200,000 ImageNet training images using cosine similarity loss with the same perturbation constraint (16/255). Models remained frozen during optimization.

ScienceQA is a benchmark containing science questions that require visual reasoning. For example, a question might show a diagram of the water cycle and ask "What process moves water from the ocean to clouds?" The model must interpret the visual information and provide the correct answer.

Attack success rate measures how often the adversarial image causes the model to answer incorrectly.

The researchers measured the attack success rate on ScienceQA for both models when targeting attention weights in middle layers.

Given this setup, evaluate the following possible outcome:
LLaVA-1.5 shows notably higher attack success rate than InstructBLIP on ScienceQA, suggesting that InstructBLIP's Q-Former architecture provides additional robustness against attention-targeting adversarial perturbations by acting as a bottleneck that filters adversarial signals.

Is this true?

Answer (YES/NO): NO